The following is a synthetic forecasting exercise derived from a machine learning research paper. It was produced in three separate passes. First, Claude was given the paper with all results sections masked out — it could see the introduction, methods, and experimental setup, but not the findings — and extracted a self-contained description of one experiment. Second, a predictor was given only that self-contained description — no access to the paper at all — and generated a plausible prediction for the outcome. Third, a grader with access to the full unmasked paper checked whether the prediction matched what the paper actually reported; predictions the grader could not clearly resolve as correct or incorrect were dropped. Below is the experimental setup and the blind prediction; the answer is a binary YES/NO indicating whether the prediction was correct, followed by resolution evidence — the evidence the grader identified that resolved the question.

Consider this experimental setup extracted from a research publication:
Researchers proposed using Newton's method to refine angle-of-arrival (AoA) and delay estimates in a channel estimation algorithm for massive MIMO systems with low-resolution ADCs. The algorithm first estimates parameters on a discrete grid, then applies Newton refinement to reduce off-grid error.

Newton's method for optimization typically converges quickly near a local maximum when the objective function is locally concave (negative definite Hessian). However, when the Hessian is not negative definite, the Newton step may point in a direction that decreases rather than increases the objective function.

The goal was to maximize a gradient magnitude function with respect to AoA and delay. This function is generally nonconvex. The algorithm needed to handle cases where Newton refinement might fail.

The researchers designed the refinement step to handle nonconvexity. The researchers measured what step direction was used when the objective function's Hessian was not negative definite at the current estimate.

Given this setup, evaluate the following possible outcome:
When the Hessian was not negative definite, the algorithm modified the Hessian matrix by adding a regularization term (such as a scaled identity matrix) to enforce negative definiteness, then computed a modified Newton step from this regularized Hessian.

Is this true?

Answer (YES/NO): NO